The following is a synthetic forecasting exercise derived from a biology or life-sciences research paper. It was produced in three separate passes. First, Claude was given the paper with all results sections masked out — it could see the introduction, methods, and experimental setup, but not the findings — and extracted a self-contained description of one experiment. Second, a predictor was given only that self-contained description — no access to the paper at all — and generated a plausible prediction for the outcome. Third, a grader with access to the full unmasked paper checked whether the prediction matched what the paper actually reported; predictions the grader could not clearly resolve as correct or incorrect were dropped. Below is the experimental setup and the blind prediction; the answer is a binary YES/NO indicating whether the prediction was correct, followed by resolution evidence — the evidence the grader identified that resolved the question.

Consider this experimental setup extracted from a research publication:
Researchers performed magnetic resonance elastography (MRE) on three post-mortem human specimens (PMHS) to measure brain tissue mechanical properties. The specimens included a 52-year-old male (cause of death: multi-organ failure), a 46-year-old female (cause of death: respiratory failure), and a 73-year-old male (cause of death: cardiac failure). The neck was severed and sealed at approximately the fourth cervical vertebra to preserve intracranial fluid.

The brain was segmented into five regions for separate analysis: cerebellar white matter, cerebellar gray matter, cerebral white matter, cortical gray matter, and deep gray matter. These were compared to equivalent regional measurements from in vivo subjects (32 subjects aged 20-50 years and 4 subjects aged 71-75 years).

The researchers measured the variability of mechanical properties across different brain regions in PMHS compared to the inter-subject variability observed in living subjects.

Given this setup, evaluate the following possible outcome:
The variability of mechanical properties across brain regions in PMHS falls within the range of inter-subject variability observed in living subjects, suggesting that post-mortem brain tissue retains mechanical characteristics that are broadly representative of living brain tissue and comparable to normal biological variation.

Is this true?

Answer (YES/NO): NO